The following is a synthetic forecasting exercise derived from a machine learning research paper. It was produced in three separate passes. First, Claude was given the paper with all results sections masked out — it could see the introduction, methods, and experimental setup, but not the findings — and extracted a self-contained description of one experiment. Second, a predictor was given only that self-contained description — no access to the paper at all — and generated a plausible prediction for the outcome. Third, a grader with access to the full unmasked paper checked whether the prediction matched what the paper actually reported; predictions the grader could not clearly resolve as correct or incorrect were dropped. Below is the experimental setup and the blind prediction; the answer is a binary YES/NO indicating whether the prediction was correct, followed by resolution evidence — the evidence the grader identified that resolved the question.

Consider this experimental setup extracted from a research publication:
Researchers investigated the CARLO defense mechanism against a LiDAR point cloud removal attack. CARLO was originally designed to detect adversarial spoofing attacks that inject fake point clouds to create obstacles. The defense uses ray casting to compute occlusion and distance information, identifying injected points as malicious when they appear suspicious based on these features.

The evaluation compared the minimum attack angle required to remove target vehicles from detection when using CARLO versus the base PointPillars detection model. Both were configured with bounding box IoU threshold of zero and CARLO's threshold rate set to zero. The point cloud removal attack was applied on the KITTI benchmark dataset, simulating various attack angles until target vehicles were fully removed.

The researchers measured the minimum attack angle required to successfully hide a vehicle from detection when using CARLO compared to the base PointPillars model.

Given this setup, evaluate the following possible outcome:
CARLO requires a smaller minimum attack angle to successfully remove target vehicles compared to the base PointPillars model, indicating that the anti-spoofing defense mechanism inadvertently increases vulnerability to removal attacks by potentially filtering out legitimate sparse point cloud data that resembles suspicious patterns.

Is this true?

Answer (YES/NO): YES